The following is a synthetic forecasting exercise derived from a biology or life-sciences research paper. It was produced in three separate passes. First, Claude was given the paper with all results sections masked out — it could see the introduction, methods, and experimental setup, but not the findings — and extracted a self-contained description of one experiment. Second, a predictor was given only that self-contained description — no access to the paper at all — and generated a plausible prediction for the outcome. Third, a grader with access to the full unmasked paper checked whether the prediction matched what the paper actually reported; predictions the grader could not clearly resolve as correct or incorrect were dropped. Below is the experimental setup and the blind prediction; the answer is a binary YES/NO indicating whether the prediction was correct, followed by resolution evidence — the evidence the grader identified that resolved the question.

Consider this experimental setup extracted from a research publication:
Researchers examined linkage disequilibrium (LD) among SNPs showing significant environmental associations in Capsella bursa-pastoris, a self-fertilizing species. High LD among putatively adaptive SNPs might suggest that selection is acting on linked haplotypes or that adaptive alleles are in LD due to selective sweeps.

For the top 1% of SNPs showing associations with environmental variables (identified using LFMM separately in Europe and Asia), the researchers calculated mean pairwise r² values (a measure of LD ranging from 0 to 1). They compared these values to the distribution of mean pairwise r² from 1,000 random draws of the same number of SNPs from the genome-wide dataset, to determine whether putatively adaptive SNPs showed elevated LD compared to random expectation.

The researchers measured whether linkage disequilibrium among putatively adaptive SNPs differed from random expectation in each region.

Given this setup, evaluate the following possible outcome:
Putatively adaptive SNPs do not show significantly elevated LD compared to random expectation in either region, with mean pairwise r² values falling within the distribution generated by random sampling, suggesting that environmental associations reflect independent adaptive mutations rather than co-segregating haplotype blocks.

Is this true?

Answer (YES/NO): NO